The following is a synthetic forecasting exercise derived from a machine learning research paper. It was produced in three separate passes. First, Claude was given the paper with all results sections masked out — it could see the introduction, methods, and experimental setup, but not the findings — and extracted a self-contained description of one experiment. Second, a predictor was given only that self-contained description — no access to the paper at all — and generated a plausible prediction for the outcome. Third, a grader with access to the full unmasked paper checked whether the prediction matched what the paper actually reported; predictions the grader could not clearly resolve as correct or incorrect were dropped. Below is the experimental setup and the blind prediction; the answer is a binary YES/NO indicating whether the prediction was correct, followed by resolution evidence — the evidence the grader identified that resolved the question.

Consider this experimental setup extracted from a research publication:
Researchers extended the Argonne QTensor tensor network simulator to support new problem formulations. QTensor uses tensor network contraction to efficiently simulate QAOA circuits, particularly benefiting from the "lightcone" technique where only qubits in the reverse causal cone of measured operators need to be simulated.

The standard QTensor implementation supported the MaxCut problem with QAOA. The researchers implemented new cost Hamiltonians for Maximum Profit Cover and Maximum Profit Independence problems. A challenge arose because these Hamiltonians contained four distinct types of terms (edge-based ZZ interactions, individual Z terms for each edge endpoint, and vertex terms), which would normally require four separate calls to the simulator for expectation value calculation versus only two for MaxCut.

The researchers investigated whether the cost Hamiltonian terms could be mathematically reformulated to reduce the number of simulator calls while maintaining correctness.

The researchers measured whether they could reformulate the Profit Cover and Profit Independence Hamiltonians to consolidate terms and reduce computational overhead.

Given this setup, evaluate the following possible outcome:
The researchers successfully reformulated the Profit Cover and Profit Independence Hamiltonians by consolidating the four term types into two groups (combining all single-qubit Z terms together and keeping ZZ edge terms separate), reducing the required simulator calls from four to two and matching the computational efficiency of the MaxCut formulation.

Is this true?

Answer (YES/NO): NO